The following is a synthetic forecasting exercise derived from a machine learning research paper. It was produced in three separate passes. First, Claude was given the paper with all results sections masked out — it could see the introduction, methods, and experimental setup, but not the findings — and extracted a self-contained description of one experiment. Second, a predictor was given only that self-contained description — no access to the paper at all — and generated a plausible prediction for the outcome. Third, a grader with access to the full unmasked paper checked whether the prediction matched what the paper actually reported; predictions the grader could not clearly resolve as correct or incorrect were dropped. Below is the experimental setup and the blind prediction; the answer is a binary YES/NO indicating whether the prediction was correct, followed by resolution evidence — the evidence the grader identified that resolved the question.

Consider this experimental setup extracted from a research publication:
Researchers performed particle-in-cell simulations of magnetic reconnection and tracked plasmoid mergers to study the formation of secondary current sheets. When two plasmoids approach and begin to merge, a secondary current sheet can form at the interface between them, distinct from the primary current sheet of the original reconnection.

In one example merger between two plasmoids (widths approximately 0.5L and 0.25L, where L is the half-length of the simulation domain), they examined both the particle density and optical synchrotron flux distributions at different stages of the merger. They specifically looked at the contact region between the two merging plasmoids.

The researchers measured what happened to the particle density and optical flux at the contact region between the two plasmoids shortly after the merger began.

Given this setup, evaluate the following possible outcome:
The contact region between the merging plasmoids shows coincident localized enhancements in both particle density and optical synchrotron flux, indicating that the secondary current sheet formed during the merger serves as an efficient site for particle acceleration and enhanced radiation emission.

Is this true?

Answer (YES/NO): YES